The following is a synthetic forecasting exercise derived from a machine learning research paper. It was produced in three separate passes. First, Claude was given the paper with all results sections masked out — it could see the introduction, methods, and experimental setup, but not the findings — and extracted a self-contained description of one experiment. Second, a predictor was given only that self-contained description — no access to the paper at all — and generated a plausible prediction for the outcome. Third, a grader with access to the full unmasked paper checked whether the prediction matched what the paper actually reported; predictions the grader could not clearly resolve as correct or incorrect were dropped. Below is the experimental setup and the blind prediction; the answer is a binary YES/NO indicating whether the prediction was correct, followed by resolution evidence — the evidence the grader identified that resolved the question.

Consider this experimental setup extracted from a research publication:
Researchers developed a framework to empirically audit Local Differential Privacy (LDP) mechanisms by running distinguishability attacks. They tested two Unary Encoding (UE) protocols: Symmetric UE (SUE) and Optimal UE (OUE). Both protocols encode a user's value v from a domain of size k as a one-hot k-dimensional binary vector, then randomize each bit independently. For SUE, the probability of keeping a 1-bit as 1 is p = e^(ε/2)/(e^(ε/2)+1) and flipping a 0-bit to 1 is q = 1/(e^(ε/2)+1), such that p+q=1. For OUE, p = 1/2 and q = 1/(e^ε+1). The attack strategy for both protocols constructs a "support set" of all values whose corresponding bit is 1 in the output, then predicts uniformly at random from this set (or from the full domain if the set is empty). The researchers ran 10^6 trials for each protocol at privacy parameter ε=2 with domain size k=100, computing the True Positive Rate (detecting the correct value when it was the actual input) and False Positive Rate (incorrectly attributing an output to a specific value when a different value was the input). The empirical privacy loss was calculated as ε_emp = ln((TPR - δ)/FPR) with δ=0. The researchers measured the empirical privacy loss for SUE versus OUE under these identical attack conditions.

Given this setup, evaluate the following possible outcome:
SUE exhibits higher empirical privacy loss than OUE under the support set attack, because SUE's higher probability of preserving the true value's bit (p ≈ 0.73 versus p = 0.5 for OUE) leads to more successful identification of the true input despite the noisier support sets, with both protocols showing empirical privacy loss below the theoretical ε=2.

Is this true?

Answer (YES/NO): NO